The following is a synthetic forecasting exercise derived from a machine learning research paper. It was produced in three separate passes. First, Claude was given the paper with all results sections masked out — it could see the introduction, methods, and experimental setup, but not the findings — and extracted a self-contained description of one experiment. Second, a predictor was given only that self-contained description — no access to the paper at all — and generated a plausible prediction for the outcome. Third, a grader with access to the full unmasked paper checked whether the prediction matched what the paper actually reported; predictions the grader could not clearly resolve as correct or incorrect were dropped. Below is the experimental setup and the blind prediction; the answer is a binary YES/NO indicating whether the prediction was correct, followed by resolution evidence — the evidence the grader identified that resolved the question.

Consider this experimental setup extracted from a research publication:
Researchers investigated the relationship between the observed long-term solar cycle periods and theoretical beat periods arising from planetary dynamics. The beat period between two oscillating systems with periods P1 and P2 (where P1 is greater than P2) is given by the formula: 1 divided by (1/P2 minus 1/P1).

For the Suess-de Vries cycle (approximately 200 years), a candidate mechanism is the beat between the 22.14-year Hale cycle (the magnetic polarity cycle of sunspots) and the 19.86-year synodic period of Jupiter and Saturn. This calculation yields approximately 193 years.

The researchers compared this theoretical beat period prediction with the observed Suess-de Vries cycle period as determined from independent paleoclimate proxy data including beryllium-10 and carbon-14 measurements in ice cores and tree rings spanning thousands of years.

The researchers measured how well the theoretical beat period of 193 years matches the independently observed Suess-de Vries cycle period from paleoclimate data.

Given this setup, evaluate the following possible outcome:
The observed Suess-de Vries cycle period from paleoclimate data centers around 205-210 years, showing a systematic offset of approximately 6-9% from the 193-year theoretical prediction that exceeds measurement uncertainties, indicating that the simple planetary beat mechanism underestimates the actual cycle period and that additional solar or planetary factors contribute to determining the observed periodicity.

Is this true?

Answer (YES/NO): NO